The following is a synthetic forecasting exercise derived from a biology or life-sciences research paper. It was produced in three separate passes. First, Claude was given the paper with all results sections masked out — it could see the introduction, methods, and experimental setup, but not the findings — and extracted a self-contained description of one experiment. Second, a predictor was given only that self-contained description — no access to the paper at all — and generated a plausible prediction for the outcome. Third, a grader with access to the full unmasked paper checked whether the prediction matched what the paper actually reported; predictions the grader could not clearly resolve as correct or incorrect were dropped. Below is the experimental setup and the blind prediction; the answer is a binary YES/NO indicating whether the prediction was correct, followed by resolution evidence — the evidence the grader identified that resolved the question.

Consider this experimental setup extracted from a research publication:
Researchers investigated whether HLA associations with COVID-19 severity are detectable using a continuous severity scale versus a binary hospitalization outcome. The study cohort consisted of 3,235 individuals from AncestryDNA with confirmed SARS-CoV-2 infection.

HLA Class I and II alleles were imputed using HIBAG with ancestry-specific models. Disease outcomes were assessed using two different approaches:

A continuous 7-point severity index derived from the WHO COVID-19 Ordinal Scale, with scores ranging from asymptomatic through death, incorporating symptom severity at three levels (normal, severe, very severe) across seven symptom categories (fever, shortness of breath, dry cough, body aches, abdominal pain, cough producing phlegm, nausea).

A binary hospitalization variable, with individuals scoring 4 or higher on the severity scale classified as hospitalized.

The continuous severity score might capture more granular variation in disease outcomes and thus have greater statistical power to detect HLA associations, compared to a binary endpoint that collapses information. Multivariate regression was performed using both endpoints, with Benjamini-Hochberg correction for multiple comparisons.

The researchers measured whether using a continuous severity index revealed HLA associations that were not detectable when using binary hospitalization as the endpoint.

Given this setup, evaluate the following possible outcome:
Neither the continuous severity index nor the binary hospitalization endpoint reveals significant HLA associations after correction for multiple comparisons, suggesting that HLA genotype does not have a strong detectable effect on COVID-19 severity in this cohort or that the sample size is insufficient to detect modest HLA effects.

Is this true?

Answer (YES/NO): YES